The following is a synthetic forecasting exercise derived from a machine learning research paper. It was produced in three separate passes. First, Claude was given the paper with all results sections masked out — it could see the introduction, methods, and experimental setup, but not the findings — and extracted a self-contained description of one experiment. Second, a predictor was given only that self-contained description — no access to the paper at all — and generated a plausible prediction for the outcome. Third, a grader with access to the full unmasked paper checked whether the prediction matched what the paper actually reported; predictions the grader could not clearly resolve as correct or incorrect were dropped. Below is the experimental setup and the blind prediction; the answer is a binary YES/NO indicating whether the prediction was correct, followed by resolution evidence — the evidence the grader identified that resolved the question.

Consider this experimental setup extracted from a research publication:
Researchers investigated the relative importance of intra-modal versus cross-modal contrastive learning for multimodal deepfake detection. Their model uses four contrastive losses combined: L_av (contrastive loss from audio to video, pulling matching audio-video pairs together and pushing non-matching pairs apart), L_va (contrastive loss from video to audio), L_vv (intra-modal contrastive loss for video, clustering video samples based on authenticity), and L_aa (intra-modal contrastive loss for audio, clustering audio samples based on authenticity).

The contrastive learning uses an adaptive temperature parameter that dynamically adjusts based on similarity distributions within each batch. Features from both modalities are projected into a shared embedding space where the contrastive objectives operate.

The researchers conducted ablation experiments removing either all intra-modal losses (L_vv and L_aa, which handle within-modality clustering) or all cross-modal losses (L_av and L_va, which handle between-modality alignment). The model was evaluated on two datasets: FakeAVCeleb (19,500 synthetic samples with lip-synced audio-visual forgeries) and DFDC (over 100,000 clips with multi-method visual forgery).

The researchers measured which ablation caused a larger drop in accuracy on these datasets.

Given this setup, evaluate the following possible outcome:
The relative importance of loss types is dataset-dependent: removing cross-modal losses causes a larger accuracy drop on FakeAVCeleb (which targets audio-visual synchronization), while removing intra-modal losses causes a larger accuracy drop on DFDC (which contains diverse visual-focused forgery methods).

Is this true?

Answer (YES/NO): NO